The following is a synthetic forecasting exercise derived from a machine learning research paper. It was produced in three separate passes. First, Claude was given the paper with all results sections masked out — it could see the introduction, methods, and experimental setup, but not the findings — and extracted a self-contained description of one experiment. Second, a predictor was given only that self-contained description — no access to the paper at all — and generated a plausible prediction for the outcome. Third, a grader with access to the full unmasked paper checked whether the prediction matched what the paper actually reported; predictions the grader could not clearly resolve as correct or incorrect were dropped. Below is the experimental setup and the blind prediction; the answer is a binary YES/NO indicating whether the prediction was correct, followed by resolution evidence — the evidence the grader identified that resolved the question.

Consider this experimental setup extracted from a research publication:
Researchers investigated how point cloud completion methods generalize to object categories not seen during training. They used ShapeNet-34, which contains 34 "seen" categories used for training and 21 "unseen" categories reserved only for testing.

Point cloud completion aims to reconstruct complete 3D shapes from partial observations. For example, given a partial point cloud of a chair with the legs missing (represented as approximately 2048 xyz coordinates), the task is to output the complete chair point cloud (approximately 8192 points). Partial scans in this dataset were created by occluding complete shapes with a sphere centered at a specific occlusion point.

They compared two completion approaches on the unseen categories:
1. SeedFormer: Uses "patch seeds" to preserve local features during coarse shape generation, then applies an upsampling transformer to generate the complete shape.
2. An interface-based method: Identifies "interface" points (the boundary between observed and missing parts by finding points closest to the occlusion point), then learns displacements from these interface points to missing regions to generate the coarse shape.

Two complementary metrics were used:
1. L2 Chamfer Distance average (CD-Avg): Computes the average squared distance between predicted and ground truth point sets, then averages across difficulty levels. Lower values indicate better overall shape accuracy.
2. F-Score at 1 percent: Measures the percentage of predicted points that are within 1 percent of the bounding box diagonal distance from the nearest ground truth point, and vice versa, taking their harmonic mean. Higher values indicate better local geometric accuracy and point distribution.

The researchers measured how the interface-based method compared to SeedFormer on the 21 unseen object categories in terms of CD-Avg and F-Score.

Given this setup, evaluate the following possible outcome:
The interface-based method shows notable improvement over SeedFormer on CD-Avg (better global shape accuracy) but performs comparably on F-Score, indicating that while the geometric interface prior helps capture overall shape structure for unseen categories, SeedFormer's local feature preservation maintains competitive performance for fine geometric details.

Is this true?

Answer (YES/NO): NO